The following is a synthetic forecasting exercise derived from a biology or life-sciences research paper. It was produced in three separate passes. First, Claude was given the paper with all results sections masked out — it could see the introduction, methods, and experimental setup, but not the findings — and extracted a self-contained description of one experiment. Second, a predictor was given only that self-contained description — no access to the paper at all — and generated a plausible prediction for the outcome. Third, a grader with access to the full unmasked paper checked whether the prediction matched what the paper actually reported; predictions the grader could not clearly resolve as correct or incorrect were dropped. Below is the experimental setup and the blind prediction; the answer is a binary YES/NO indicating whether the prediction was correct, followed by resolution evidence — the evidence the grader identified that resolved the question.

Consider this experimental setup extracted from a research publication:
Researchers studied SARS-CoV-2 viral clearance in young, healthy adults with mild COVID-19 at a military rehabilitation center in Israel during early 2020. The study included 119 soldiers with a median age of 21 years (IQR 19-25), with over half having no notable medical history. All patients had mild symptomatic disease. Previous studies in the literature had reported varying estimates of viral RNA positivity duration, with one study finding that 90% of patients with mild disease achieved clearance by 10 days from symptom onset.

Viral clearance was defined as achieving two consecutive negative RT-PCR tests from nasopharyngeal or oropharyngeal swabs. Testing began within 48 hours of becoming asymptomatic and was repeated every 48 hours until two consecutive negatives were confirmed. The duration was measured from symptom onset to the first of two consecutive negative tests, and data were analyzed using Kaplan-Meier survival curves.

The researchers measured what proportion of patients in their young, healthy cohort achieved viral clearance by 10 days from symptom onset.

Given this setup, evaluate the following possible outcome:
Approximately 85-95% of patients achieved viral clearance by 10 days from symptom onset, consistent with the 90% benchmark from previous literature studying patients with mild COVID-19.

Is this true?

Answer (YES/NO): NO